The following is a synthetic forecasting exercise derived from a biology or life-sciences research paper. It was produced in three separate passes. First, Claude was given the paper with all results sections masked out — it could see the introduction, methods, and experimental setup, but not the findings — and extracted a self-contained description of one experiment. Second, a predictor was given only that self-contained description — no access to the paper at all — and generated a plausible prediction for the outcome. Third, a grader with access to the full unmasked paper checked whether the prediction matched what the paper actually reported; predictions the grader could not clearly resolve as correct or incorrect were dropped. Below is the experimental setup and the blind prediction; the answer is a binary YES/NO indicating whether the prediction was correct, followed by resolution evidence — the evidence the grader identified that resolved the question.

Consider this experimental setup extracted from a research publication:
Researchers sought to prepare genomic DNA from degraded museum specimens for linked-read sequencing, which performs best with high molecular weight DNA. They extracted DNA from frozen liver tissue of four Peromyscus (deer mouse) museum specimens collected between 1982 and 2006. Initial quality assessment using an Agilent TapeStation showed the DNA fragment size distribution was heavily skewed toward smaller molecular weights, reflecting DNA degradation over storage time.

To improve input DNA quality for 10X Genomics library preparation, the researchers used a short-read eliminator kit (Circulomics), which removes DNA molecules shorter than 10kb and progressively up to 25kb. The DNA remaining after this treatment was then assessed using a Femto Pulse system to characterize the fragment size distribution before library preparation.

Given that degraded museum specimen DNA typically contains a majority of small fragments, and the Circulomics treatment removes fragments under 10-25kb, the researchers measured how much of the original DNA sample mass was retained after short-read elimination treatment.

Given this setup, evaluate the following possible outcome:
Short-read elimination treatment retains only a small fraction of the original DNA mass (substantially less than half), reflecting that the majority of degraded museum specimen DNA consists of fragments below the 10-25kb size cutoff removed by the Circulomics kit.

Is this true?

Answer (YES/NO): YES